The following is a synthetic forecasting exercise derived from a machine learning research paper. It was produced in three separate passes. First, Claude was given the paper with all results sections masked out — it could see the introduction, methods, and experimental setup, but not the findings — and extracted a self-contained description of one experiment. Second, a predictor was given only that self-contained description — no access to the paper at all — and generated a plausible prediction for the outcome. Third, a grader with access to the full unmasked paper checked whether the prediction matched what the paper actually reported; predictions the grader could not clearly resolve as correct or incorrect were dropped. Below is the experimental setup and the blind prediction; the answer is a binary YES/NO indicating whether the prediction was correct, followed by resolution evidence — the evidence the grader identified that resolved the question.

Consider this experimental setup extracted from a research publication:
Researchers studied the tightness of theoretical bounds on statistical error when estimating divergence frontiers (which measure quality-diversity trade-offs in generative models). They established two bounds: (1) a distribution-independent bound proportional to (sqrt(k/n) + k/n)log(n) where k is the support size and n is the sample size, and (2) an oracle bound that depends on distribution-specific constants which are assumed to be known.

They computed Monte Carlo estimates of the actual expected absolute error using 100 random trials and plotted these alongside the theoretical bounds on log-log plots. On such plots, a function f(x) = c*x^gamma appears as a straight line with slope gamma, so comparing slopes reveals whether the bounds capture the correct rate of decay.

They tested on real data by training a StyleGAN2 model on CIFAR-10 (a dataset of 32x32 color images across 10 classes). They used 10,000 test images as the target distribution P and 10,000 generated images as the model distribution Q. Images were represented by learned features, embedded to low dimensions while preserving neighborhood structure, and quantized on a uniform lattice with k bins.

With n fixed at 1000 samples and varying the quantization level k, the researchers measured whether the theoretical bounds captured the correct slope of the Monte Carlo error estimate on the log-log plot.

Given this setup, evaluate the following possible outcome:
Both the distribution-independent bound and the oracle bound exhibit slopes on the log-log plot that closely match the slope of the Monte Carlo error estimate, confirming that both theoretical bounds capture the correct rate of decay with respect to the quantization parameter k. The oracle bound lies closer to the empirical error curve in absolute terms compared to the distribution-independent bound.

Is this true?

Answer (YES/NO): NO